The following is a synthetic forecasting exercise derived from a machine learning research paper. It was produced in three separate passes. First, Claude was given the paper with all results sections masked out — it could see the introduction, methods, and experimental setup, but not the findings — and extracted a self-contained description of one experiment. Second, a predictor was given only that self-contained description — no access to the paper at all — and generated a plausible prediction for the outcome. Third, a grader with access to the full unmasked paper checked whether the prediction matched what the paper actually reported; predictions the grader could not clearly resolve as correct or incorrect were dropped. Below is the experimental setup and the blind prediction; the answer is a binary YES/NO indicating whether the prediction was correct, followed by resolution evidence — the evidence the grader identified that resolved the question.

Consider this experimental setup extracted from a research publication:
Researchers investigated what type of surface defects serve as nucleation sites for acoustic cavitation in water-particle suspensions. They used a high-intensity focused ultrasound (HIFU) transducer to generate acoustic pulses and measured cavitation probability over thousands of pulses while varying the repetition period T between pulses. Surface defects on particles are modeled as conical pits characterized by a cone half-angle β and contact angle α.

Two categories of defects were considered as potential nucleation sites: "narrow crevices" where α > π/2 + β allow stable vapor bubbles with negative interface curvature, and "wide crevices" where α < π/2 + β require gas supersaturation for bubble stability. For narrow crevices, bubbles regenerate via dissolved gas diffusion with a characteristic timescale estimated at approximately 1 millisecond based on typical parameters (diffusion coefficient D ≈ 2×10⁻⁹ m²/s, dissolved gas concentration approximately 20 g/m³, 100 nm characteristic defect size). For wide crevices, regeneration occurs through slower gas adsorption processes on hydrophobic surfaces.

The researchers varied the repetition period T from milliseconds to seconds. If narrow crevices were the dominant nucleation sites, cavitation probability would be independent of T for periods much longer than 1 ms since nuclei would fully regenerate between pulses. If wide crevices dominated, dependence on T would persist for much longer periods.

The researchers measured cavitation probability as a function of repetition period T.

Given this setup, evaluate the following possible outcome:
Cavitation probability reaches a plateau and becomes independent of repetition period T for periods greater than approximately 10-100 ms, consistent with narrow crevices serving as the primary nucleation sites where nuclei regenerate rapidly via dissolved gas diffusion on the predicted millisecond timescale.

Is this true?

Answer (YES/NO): NO